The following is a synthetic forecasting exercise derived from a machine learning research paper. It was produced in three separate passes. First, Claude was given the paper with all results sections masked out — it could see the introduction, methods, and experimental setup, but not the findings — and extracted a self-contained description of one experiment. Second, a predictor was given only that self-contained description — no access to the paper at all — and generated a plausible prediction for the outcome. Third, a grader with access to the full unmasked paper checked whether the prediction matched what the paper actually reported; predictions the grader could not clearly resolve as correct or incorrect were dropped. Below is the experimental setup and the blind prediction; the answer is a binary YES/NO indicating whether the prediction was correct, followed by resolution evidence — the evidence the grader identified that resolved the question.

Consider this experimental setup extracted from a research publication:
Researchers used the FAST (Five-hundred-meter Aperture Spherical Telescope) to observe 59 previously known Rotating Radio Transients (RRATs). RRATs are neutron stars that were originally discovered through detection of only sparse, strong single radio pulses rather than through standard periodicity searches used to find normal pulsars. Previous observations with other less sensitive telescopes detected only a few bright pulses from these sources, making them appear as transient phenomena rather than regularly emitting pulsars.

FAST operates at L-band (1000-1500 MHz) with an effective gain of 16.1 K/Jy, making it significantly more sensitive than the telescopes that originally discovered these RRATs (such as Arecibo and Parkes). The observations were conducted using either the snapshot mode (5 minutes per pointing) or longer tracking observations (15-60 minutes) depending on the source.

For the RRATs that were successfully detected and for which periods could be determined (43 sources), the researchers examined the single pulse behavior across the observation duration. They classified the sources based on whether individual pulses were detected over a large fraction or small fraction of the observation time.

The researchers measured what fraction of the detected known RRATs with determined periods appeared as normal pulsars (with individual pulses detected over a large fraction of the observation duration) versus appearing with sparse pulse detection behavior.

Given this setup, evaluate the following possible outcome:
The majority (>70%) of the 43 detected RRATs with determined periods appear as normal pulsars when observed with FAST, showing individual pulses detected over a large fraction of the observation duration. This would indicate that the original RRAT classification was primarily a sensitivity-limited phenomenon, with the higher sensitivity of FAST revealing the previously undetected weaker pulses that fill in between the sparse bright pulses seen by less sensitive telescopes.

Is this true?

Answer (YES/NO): NO